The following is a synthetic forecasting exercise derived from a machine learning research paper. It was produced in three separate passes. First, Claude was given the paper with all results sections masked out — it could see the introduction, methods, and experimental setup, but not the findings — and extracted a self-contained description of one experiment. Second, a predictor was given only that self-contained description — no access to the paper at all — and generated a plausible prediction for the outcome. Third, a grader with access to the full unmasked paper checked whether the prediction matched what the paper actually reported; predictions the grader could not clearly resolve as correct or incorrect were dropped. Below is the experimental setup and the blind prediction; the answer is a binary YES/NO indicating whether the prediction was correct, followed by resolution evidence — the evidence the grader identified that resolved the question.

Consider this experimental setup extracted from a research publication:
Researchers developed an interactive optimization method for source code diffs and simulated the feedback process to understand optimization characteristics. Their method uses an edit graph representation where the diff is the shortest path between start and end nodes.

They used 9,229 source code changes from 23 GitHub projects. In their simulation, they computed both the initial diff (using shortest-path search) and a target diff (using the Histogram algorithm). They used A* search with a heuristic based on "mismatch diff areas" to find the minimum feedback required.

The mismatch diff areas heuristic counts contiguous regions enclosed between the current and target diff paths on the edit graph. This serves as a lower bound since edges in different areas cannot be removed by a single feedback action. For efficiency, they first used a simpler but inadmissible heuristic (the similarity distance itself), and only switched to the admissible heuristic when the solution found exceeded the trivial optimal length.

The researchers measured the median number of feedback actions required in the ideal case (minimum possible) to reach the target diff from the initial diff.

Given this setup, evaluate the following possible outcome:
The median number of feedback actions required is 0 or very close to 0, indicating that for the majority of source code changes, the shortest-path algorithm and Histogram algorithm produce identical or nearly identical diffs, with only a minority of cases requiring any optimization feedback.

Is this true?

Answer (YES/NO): NO